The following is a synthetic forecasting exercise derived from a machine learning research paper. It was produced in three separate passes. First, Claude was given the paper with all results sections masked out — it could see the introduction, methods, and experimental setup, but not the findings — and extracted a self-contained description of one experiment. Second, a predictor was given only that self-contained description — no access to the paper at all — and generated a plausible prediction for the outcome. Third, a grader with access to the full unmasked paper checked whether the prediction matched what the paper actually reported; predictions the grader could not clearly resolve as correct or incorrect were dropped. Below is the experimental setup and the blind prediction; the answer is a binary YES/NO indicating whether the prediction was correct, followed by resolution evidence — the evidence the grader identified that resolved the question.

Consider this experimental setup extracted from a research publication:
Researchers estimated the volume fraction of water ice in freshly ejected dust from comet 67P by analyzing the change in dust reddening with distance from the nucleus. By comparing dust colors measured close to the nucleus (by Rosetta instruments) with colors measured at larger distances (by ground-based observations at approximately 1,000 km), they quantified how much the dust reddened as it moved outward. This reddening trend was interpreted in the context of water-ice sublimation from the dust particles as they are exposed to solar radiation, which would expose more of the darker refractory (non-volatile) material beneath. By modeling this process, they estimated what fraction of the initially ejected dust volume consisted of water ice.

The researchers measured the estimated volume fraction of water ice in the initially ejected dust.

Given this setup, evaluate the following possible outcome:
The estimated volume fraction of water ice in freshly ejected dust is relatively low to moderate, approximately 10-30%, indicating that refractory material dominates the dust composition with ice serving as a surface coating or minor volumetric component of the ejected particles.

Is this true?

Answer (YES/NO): NO